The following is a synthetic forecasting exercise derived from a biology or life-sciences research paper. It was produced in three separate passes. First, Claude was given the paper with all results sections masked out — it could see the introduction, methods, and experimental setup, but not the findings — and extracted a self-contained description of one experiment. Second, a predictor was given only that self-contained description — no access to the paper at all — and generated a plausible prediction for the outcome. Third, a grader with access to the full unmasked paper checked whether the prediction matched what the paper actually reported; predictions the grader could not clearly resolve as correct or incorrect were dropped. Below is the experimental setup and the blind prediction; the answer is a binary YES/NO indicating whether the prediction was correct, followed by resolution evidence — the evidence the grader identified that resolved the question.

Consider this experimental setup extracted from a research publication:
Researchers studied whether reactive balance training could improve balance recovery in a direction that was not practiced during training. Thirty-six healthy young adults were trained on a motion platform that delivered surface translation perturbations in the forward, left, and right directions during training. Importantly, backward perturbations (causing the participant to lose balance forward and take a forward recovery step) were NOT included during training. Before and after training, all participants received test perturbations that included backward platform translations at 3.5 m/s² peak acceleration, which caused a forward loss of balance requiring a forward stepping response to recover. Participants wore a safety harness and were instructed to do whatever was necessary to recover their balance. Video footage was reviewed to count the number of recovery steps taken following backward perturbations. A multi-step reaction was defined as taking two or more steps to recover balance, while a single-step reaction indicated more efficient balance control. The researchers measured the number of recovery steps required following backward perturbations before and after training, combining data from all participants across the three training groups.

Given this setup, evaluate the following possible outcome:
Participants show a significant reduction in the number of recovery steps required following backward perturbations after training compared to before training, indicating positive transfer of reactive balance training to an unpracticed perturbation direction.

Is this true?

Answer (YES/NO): YES